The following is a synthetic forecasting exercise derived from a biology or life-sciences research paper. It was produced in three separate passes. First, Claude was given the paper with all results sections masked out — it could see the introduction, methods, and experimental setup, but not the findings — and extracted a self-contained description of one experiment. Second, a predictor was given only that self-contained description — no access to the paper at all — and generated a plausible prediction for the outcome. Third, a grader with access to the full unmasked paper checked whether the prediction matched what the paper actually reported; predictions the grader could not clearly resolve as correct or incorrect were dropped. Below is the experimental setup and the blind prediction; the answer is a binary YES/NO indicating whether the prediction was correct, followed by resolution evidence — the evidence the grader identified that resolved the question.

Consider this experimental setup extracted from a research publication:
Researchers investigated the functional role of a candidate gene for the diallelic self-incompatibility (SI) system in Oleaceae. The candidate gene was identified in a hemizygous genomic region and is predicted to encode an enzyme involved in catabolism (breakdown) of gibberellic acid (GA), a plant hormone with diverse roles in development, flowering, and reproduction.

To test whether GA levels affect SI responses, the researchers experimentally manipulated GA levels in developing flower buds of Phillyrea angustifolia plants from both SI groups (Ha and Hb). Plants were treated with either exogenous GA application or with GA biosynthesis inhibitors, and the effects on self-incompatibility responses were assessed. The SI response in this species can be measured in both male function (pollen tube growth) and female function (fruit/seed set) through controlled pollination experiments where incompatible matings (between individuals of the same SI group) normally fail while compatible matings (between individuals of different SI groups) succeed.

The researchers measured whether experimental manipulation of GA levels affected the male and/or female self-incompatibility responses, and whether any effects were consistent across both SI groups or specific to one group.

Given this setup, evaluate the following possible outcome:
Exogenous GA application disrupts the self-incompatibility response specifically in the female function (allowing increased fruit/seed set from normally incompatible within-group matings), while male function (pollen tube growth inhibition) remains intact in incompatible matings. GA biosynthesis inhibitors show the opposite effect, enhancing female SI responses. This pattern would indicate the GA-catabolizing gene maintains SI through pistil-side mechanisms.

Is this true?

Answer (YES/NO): NO